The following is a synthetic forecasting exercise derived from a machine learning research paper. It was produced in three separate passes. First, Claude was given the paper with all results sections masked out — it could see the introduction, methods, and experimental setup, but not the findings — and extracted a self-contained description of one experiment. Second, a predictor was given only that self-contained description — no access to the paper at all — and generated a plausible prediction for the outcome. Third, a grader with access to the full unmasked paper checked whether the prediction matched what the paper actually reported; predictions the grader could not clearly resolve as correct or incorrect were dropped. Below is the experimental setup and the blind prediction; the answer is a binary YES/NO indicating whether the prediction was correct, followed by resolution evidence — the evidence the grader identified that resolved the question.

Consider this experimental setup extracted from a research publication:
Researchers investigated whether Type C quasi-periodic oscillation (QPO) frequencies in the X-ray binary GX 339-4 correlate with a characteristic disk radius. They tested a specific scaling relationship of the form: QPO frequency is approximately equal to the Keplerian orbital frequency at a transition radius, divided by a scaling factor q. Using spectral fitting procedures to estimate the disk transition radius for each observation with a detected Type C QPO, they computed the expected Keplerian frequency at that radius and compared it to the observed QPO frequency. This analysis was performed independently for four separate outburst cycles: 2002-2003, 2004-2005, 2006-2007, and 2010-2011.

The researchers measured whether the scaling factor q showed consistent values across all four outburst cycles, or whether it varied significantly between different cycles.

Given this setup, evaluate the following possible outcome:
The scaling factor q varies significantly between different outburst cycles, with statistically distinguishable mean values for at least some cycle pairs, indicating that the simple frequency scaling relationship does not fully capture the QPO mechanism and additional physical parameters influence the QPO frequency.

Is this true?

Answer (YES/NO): NO